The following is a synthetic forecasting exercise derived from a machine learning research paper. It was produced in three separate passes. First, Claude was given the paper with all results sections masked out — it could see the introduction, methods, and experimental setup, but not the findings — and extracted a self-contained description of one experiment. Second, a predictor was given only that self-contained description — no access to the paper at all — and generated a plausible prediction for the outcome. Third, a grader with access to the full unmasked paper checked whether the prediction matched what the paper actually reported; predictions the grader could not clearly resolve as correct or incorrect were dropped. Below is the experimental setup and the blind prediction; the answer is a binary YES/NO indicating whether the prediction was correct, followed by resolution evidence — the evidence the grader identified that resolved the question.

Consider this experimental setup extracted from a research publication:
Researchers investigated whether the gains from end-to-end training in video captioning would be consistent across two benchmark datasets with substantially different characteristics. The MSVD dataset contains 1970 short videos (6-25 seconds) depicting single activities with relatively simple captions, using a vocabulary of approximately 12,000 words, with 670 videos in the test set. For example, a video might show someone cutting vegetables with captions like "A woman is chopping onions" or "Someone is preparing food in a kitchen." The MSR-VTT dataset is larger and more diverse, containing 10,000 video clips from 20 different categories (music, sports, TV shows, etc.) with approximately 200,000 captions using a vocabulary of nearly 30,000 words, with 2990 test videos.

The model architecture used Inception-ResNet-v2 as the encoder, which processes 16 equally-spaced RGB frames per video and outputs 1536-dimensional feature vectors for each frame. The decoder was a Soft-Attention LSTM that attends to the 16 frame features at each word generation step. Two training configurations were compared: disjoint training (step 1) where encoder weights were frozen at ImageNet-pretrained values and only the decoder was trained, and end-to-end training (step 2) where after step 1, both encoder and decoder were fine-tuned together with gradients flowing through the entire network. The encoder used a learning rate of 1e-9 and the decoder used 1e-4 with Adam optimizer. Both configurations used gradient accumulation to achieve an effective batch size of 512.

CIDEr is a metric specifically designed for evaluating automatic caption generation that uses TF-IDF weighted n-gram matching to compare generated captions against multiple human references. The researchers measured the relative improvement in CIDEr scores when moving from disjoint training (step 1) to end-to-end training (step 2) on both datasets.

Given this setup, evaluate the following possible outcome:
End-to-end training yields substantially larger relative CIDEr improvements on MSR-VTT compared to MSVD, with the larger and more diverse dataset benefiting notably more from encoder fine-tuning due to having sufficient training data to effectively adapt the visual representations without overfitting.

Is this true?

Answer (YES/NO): NO